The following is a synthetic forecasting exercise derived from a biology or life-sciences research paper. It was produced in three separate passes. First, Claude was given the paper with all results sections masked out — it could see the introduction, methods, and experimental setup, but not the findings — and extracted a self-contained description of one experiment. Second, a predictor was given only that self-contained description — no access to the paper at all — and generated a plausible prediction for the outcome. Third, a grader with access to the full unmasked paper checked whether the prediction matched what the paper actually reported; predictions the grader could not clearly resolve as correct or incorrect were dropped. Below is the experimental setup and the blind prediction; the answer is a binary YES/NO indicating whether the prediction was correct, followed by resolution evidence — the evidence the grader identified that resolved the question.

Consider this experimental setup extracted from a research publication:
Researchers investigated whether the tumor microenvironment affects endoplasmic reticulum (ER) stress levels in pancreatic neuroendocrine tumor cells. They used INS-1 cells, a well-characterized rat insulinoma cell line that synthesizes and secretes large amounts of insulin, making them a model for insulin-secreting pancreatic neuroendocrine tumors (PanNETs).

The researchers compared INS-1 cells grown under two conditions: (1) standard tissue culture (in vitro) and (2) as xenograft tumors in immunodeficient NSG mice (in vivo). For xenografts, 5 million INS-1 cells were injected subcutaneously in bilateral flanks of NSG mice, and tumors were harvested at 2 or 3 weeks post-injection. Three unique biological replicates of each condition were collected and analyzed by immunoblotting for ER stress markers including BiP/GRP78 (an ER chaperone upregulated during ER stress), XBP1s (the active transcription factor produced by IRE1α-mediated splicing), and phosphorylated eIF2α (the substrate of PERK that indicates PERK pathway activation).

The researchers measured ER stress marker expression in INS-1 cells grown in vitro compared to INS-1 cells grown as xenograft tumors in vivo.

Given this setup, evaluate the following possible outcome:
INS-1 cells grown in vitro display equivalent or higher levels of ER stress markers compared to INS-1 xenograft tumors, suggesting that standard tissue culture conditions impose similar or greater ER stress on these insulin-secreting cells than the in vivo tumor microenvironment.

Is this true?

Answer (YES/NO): NO